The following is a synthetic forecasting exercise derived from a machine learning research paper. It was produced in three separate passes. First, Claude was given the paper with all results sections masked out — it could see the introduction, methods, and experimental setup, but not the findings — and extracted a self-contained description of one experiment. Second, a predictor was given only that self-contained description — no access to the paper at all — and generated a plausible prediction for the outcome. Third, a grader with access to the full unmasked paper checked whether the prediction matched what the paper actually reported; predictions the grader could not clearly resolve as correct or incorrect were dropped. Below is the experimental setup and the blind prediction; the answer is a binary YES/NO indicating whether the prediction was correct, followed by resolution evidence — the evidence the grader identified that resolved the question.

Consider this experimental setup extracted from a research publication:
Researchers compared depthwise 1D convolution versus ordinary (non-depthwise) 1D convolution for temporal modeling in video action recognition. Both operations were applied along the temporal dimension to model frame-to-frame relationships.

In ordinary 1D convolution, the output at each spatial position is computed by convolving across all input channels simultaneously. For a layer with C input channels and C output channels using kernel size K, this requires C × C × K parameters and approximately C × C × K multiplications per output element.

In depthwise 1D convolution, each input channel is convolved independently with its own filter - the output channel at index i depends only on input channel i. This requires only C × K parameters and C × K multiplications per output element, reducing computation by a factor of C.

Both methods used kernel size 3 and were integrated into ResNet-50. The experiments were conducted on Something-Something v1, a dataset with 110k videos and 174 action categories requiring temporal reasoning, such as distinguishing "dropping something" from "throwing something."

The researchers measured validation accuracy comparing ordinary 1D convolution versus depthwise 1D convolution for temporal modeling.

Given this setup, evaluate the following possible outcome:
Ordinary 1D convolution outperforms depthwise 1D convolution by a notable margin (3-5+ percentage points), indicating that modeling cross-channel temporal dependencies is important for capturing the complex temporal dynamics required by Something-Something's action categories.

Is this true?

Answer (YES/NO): NO